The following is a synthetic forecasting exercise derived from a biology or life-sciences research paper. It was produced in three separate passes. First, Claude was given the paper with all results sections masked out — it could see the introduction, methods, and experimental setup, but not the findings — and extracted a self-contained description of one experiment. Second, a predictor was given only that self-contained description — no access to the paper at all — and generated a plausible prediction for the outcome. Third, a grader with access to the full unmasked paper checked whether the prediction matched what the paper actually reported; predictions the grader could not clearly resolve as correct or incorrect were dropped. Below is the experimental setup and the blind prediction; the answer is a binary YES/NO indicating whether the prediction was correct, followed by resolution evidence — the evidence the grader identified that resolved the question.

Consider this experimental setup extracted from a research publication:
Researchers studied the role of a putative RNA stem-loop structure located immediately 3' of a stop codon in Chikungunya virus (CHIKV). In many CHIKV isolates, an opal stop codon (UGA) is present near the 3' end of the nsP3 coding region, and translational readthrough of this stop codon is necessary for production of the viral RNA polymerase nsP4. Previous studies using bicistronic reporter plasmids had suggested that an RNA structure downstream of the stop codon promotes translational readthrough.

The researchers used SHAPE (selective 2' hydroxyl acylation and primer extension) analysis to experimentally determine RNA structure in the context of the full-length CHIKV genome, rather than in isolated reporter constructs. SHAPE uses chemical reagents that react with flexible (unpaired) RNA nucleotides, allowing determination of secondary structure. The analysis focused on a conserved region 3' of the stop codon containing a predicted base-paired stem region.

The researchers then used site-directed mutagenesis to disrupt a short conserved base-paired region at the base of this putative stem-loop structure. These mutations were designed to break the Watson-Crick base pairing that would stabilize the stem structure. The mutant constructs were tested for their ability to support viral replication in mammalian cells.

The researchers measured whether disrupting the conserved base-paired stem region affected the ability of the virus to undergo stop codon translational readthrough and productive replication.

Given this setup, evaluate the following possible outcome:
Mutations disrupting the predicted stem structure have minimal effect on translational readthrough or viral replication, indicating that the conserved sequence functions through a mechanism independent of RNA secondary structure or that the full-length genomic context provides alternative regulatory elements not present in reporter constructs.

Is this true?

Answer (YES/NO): YES